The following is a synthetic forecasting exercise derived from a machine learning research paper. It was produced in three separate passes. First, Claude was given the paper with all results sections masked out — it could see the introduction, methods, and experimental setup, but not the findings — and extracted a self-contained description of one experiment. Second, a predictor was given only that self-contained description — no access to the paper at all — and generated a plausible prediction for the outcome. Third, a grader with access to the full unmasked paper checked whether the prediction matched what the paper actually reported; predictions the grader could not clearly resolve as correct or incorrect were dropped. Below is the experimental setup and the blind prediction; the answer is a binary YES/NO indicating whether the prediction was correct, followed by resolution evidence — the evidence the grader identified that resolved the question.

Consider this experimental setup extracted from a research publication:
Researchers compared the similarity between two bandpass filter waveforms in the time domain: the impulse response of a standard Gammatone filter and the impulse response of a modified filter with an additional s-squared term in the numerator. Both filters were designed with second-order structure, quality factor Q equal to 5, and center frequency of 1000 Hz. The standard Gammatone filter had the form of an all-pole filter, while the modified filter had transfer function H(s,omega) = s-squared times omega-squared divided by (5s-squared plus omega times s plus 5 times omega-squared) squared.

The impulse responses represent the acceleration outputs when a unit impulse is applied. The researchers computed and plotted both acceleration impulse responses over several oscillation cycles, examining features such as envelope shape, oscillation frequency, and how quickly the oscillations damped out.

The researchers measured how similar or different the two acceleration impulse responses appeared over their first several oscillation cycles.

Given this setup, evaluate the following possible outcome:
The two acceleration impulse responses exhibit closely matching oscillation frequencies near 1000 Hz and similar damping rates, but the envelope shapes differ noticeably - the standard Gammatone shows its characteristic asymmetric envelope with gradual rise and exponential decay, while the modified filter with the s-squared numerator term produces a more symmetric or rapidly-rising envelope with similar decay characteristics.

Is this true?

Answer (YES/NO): NO